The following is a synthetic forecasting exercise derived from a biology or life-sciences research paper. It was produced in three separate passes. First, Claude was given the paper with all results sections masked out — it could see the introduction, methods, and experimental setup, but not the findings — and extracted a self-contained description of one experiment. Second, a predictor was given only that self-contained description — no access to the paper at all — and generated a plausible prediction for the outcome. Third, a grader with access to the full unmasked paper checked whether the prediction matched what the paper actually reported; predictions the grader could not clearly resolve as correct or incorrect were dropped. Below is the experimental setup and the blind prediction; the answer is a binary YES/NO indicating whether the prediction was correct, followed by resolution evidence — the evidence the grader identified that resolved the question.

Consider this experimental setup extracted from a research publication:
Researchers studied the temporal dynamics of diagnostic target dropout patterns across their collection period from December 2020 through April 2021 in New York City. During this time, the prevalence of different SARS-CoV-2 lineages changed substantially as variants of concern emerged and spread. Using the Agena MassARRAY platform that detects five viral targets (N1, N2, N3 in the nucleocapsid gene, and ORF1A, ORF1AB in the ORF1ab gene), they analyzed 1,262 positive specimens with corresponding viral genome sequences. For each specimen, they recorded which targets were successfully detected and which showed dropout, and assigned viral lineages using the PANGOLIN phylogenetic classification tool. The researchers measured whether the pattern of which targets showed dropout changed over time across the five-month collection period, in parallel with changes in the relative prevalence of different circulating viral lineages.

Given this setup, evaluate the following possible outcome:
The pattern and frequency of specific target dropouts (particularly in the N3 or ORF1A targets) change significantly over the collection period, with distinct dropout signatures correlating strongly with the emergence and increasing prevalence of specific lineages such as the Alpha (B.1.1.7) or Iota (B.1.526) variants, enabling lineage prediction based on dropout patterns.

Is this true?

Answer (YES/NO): YES